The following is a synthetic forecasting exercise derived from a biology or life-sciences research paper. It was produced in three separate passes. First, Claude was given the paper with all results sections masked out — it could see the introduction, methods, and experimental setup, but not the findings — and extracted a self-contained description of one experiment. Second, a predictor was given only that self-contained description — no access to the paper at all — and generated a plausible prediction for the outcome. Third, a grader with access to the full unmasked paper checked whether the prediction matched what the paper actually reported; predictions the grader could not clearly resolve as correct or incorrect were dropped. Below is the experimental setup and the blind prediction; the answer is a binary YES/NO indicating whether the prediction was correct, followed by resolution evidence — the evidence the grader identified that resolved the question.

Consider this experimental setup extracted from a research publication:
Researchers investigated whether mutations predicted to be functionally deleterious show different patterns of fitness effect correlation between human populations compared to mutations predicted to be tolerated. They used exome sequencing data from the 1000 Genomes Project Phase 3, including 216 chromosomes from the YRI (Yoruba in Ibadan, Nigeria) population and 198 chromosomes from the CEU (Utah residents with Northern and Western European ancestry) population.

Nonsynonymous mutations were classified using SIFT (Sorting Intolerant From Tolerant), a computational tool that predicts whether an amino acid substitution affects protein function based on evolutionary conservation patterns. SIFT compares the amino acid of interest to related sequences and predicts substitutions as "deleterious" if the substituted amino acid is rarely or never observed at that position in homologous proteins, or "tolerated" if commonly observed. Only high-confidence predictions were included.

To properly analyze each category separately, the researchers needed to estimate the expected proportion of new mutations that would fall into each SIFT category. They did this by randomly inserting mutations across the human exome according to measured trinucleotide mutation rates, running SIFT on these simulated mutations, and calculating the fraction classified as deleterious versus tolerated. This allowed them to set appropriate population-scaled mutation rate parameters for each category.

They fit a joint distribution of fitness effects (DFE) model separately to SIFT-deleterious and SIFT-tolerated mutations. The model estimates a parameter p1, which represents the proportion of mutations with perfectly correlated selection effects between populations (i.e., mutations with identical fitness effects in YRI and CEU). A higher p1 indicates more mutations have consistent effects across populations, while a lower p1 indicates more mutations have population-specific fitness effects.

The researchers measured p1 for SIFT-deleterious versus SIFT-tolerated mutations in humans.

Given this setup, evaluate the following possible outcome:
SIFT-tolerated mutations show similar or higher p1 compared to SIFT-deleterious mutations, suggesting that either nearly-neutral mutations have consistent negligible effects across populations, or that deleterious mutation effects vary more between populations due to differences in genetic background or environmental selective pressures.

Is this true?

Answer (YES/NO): YES